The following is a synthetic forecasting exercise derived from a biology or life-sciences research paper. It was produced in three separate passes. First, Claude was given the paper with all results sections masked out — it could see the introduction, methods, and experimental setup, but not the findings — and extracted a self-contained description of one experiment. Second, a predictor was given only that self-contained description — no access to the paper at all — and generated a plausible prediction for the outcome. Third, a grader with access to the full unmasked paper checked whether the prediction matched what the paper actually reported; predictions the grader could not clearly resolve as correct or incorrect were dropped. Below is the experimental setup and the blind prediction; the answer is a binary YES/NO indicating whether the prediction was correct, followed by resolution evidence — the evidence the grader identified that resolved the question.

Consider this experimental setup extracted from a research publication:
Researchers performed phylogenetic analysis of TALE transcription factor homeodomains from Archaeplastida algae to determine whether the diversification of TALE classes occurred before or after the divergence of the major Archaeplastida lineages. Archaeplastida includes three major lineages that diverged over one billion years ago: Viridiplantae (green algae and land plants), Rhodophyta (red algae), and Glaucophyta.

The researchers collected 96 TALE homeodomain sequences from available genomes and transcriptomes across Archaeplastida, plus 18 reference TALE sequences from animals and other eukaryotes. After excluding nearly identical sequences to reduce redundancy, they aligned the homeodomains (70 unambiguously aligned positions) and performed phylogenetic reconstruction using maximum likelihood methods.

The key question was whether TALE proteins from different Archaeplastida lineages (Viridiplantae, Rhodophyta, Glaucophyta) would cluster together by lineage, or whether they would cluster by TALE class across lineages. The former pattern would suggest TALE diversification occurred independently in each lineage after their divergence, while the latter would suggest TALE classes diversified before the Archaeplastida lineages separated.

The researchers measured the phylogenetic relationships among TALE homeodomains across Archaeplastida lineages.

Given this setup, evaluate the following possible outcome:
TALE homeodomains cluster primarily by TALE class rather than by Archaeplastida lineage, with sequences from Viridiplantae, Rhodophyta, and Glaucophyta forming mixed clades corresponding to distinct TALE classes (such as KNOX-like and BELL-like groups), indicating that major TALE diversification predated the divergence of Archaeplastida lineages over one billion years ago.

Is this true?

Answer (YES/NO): NO